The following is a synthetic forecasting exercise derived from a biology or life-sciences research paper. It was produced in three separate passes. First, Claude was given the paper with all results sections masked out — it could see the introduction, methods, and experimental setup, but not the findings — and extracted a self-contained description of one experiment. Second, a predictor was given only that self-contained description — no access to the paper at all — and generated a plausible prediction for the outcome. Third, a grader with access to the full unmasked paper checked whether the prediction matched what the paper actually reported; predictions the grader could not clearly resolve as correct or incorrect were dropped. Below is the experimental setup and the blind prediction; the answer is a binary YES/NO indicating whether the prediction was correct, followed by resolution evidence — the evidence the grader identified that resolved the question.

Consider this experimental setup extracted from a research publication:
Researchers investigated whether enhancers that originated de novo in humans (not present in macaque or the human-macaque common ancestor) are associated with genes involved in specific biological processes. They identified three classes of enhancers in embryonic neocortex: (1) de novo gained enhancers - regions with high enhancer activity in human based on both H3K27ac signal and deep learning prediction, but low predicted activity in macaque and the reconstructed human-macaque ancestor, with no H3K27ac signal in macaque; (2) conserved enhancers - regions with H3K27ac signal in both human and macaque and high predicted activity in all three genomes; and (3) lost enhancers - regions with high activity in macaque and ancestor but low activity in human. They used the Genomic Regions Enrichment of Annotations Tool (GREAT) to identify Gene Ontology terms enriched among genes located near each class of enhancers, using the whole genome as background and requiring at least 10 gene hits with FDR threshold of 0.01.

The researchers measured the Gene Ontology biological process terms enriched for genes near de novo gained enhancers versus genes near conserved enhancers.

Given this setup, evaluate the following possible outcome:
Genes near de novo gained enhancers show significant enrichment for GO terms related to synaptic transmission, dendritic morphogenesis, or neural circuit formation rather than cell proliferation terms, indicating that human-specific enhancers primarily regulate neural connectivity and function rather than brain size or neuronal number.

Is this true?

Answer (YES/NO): NO